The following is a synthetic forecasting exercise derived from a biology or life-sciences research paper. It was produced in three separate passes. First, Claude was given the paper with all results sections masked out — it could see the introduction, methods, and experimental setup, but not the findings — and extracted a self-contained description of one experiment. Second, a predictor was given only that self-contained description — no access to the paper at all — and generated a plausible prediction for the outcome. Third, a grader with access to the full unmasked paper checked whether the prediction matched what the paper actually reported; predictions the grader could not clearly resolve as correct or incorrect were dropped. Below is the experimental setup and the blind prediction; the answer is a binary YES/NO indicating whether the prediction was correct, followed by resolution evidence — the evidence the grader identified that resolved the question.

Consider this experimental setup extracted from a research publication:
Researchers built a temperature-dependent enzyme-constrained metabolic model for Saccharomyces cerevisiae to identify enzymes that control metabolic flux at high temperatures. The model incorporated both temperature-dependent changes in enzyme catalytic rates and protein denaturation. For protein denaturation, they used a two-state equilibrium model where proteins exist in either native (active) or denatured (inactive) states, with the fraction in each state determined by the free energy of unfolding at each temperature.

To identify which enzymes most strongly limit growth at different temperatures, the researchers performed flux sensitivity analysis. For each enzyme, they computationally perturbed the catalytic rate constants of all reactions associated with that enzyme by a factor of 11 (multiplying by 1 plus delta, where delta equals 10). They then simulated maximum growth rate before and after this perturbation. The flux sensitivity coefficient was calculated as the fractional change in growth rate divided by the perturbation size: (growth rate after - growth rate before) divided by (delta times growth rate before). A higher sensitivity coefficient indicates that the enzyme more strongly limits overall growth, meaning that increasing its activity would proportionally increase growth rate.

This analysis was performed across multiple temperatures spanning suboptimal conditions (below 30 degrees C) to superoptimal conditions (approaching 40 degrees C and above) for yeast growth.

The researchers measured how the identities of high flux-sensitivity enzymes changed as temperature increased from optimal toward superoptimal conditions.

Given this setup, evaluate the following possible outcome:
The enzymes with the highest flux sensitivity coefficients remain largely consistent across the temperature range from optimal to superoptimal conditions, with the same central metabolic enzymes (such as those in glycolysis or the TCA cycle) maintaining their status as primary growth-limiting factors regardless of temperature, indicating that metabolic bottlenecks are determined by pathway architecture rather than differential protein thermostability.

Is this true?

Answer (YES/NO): NO